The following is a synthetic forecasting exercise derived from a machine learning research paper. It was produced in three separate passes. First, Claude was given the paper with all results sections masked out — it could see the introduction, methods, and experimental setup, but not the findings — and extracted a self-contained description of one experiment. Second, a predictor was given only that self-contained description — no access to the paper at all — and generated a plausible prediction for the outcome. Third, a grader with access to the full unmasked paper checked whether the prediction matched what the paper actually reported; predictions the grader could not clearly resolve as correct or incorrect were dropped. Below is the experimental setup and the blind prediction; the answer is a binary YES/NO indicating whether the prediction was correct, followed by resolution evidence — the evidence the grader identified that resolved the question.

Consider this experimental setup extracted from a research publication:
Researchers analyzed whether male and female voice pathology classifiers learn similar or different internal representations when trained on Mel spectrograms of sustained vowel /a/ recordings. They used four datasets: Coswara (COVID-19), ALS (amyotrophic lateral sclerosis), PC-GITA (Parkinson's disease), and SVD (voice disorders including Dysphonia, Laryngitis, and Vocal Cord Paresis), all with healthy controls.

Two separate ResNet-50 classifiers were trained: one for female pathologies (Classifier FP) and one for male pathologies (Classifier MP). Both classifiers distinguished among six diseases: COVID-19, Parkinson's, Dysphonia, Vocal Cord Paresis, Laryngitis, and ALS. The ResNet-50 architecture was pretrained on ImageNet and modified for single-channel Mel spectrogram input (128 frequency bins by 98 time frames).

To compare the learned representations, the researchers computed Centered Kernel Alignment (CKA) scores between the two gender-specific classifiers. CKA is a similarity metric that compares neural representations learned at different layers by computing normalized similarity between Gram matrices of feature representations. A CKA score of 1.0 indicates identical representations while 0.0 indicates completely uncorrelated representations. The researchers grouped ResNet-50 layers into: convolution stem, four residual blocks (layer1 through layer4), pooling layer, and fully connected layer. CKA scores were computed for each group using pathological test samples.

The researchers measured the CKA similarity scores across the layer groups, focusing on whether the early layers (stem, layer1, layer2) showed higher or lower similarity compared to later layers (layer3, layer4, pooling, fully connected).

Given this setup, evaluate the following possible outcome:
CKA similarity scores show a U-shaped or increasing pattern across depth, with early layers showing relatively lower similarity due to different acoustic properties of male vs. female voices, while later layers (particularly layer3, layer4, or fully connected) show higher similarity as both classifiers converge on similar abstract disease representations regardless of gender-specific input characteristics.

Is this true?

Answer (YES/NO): NO